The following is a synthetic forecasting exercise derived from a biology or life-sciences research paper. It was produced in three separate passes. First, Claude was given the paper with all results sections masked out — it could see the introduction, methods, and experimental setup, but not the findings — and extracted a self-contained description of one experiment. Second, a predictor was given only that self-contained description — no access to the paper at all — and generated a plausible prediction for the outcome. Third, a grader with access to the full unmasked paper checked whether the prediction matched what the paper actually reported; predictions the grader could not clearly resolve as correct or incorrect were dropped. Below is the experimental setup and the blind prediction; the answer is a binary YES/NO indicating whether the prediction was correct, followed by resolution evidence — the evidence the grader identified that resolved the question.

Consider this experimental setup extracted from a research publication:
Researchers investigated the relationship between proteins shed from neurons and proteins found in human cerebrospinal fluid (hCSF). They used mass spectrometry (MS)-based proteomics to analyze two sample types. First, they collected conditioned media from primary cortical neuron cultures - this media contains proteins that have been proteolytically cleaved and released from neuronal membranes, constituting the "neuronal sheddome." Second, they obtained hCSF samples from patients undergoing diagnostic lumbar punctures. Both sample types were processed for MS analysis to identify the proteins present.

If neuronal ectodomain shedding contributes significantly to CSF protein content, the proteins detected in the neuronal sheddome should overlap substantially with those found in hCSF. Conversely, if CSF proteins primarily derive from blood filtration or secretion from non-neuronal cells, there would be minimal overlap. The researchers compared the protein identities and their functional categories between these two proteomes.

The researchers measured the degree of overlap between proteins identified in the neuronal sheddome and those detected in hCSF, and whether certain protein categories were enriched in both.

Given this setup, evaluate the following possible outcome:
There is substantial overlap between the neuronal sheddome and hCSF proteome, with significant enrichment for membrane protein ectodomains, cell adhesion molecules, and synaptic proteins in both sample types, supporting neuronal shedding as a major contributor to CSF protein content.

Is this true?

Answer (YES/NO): YES